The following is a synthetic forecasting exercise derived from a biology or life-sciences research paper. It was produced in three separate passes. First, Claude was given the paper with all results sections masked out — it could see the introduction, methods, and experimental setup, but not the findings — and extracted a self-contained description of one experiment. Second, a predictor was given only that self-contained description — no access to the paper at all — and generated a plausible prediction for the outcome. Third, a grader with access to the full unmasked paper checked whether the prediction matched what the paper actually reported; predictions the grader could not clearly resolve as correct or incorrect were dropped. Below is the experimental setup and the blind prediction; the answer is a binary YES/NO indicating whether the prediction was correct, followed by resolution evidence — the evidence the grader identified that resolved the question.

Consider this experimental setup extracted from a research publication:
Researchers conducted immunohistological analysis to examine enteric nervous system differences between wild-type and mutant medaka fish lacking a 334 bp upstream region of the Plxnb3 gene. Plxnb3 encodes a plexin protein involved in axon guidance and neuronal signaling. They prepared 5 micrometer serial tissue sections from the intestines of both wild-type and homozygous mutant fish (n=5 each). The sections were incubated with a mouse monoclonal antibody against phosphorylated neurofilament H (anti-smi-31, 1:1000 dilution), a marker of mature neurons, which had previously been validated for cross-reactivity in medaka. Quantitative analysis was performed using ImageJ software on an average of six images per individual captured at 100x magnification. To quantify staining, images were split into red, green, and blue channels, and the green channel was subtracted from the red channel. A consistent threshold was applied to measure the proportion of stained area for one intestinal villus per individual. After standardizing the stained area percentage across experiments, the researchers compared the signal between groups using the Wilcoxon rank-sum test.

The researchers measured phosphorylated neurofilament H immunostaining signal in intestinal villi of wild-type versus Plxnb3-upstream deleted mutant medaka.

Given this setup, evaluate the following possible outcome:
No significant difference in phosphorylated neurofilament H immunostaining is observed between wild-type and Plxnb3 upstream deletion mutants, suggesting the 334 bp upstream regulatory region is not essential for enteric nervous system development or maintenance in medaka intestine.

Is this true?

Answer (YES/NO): NO